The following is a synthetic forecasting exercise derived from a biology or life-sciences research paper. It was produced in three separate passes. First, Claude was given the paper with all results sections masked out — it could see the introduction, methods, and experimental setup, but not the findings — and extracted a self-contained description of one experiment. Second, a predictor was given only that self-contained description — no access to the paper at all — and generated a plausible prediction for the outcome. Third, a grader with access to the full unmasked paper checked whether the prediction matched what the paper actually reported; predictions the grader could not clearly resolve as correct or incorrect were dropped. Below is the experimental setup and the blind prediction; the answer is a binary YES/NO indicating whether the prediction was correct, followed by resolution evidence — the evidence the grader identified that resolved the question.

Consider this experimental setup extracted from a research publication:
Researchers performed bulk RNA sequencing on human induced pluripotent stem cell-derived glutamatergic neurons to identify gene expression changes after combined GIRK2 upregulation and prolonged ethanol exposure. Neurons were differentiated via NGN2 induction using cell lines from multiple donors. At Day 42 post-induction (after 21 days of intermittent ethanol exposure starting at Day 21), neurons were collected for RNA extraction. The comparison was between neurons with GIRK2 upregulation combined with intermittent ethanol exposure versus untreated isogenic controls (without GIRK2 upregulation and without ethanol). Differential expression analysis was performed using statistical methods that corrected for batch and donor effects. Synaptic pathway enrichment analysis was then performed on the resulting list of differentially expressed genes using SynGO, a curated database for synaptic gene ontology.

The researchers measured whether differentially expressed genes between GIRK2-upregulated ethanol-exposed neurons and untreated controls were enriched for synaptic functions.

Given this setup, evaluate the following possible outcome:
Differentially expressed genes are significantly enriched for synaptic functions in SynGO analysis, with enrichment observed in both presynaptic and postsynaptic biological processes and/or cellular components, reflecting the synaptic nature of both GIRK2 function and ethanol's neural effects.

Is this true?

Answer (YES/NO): YES